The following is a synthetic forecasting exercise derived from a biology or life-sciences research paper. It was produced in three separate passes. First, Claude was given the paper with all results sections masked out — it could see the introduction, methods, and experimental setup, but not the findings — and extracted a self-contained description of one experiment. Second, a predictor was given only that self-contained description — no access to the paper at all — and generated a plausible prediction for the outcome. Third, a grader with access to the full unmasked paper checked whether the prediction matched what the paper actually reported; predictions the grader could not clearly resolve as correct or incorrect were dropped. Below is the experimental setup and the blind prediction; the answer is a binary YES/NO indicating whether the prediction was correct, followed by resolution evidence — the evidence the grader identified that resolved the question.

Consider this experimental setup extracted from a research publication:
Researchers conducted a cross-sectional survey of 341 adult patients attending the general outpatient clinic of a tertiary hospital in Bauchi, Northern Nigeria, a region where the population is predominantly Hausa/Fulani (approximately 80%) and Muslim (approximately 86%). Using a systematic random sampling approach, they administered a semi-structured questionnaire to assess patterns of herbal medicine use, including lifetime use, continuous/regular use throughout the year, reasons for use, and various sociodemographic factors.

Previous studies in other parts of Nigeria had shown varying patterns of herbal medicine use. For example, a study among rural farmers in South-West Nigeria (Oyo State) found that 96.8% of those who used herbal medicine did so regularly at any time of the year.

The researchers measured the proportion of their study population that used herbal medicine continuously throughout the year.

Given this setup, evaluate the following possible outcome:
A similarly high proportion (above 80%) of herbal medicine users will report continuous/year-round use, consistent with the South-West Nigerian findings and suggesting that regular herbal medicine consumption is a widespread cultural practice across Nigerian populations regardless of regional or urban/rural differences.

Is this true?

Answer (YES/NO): NO